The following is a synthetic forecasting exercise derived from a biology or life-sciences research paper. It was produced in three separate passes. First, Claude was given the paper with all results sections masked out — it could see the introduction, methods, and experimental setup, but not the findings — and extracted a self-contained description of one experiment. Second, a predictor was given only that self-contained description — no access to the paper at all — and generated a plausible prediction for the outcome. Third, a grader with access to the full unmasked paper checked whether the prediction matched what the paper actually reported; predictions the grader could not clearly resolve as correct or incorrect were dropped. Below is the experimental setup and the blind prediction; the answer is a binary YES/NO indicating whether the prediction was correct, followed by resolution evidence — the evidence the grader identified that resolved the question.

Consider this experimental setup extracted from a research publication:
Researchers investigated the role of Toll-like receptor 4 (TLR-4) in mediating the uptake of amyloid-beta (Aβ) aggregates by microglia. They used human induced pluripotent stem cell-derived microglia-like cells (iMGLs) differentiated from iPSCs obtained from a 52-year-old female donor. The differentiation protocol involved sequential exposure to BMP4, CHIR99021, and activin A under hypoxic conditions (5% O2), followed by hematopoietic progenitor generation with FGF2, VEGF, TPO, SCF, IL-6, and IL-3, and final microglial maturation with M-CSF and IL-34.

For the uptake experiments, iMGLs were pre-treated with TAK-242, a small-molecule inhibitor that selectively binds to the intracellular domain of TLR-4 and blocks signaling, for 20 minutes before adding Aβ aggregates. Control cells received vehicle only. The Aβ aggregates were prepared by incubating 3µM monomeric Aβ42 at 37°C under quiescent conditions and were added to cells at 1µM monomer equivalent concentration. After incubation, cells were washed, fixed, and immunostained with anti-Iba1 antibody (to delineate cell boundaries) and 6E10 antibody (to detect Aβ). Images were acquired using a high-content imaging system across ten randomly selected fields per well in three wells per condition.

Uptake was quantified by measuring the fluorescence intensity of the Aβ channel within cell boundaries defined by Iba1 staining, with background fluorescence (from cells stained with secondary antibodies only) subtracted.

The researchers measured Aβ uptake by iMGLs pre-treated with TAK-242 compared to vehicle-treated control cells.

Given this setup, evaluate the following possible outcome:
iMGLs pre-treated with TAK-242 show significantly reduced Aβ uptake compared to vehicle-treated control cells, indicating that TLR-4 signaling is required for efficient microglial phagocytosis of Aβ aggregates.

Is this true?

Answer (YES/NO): YES